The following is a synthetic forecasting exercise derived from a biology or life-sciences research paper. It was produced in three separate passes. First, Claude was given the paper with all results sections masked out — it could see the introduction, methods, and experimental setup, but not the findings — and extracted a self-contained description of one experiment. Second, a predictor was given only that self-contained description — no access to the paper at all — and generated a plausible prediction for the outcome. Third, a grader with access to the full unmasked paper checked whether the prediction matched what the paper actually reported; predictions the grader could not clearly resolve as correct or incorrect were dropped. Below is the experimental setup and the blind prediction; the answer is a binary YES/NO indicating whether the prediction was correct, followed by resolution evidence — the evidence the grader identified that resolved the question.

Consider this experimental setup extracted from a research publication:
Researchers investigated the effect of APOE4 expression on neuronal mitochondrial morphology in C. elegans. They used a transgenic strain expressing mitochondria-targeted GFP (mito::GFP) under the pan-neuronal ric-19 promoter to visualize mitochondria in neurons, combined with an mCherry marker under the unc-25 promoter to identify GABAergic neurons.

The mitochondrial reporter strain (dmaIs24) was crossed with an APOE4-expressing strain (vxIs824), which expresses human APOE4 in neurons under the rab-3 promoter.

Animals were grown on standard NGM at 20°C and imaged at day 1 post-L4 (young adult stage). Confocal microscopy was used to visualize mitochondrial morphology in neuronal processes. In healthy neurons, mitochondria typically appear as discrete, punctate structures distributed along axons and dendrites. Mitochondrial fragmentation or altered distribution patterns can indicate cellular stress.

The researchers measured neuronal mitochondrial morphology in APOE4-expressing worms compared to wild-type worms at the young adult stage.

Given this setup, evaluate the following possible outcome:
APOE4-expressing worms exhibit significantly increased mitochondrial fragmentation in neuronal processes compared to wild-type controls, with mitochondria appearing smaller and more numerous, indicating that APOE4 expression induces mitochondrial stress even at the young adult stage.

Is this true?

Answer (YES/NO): NO